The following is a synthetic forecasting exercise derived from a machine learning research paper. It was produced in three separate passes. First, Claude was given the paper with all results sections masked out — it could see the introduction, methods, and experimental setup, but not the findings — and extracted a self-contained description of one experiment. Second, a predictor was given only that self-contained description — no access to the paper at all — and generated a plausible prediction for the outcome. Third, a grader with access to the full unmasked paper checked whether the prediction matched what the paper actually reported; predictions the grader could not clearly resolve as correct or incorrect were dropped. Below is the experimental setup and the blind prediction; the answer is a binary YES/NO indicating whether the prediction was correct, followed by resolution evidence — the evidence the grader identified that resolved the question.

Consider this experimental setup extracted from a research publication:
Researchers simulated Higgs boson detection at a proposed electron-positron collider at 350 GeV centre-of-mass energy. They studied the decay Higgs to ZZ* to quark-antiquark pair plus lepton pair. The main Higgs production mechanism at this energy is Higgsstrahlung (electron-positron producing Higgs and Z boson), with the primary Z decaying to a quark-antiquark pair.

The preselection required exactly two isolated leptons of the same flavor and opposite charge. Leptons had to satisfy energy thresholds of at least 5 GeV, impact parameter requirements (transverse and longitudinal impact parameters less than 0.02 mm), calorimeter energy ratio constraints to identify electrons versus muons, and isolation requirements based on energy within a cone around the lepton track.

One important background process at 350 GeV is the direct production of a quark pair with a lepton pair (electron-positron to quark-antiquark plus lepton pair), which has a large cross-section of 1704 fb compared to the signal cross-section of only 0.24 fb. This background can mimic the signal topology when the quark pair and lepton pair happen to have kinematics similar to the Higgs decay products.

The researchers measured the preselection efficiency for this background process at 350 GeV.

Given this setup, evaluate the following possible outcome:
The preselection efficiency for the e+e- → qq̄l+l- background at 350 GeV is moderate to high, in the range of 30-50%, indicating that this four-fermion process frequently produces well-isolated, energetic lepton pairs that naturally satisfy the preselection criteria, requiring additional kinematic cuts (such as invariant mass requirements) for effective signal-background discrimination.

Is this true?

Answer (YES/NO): NO